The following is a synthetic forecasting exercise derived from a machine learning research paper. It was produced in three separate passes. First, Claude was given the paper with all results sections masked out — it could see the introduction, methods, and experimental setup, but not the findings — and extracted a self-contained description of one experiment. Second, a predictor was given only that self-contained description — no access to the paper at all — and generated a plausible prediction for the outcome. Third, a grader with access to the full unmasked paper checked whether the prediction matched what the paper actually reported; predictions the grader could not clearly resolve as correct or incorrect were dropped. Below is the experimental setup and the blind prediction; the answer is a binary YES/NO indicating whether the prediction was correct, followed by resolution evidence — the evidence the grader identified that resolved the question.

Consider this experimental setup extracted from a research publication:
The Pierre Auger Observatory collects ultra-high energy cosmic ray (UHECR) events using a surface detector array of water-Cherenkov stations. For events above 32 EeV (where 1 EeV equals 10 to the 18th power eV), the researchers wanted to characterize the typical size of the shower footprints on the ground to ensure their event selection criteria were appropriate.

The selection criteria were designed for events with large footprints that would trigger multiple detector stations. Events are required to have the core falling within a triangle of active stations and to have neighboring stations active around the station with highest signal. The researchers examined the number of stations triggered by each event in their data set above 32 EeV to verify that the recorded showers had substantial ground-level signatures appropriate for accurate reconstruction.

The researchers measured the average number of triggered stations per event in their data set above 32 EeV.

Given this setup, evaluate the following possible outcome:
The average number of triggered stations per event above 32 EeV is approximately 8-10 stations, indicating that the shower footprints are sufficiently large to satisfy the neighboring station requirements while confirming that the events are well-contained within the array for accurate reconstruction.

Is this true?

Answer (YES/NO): NO